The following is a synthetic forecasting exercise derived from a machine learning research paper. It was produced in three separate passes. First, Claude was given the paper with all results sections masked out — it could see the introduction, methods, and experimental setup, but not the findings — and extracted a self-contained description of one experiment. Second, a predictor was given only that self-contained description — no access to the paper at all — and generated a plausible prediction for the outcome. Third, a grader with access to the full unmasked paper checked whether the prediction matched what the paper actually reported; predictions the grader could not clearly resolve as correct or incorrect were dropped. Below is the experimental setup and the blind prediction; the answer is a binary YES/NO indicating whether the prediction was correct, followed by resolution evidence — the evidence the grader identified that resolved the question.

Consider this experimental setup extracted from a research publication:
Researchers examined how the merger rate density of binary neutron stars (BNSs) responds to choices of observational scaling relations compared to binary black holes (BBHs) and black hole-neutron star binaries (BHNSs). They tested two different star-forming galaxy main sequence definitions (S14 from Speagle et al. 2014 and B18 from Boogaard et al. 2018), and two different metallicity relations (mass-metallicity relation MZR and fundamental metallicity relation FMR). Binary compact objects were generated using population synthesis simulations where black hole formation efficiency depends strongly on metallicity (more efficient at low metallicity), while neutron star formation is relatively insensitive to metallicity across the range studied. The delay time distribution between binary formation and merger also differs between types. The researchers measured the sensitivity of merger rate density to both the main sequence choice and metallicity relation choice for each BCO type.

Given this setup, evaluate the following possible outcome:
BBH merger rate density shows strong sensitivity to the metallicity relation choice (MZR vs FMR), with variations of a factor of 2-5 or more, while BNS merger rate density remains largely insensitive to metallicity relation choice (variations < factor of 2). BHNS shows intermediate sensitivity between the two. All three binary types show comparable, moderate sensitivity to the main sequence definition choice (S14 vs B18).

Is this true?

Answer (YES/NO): NO